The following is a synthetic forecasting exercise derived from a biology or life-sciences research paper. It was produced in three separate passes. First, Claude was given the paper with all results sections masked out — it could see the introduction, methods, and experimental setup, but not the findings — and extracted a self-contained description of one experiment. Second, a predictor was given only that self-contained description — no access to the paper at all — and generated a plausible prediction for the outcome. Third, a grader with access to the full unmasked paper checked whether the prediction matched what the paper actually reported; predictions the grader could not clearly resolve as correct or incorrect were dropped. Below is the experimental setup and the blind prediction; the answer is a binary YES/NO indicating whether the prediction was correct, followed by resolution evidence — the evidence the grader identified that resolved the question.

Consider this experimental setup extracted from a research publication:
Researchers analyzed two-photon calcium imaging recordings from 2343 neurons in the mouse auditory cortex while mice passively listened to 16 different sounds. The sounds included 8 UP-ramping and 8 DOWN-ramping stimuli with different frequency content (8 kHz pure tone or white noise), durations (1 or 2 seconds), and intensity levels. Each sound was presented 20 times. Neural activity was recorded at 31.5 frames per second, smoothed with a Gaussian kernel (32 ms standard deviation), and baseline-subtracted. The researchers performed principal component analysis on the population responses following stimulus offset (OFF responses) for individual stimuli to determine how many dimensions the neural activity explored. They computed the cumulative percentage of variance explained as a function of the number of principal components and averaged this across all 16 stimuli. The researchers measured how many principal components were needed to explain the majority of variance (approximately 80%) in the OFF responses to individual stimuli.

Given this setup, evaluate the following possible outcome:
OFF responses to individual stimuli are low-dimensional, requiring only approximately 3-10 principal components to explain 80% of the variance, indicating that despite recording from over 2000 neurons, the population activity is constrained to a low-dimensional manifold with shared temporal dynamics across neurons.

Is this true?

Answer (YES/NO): YES